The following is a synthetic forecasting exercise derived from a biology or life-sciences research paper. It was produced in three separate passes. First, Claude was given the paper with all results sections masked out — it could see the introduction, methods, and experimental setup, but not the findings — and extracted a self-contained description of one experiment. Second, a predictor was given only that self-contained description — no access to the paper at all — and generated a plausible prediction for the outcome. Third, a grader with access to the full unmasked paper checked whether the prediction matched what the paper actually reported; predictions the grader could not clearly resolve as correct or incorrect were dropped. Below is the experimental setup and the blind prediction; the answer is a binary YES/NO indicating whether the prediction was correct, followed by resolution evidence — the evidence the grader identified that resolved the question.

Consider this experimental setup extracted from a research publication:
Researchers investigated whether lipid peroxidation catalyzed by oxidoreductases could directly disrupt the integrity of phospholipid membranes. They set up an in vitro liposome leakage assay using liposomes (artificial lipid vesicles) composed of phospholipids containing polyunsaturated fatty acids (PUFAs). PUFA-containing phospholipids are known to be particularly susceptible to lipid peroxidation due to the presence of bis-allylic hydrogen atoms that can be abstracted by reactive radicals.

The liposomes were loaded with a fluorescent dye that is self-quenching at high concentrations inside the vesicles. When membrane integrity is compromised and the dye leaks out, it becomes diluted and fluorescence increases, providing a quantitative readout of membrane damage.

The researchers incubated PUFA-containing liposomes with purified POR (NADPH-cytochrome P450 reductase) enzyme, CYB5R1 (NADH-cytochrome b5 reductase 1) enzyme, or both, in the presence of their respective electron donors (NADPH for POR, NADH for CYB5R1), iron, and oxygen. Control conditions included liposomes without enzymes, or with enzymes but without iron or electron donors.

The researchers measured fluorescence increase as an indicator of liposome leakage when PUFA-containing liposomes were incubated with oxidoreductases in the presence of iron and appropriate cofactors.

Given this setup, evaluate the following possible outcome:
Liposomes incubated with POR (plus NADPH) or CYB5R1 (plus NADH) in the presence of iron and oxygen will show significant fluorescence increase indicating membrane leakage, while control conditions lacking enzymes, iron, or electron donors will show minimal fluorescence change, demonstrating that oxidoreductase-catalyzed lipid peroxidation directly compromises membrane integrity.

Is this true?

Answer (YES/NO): YES